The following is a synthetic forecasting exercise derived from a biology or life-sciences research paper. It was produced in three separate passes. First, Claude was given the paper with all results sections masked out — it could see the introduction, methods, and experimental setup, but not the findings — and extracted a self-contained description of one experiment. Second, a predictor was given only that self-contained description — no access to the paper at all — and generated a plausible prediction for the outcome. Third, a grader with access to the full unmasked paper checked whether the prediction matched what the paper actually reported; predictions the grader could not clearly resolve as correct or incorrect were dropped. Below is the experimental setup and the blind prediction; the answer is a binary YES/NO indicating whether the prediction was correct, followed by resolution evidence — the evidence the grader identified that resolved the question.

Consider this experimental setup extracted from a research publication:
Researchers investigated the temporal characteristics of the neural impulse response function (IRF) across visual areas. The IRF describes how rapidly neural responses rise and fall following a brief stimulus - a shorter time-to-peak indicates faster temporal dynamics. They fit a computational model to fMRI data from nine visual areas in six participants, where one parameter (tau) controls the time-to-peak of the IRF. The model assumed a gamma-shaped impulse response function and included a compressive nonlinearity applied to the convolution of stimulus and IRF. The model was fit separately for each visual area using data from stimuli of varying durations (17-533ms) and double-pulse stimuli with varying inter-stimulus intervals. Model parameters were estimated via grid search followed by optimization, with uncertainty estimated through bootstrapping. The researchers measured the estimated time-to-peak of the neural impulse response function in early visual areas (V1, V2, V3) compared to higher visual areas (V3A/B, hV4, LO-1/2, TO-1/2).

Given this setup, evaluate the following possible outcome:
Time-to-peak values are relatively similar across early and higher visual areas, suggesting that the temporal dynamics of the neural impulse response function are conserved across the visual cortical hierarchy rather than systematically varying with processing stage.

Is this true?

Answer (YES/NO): NO